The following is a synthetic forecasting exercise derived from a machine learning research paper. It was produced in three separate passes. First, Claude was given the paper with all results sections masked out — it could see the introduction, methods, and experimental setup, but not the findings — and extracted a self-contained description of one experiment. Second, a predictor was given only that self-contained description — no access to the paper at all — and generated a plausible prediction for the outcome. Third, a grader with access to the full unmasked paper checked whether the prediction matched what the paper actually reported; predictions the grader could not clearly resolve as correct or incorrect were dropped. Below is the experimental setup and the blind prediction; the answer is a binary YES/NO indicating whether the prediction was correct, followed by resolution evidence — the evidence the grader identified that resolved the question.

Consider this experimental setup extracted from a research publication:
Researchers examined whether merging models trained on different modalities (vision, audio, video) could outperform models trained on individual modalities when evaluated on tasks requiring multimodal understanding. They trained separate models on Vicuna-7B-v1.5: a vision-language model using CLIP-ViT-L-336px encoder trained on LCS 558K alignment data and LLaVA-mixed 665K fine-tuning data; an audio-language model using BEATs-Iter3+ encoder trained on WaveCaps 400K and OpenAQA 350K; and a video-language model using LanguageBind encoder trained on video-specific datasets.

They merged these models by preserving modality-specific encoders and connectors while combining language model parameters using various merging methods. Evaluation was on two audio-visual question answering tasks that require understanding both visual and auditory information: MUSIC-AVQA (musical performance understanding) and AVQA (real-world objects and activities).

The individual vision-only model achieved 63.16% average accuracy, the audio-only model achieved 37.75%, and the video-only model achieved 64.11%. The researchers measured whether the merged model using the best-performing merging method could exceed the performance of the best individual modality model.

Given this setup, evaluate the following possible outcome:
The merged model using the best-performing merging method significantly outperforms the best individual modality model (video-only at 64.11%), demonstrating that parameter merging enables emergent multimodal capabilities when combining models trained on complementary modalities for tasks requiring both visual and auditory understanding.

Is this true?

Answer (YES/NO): YES